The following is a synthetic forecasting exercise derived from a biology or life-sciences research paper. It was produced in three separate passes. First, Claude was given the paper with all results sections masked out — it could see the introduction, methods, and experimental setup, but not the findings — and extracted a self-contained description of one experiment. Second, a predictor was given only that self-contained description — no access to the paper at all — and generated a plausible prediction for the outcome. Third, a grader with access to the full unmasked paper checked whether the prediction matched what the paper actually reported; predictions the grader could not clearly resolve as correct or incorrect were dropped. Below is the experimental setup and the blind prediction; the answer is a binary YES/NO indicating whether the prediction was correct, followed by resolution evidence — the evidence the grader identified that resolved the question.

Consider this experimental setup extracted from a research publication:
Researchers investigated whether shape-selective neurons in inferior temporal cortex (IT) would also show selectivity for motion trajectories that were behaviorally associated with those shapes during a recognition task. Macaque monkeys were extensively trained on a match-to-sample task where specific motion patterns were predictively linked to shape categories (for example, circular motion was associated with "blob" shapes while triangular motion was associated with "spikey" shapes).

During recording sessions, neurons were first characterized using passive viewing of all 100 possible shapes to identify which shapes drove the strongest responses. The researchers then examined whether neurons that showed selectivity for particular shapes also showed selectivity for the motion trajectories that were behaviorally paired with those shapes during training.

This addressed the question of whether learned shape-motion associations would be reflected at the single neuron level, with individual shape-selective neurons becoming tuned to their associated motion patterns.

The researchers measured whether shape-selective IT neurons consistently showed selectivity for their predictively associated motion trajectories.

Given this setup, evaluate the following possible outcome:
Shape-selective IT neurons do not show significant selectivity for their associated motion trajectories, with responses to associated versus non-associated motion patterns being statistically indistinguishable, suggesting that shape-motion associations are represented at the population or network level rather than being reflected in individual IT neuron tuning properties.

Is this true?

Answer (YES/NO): NO